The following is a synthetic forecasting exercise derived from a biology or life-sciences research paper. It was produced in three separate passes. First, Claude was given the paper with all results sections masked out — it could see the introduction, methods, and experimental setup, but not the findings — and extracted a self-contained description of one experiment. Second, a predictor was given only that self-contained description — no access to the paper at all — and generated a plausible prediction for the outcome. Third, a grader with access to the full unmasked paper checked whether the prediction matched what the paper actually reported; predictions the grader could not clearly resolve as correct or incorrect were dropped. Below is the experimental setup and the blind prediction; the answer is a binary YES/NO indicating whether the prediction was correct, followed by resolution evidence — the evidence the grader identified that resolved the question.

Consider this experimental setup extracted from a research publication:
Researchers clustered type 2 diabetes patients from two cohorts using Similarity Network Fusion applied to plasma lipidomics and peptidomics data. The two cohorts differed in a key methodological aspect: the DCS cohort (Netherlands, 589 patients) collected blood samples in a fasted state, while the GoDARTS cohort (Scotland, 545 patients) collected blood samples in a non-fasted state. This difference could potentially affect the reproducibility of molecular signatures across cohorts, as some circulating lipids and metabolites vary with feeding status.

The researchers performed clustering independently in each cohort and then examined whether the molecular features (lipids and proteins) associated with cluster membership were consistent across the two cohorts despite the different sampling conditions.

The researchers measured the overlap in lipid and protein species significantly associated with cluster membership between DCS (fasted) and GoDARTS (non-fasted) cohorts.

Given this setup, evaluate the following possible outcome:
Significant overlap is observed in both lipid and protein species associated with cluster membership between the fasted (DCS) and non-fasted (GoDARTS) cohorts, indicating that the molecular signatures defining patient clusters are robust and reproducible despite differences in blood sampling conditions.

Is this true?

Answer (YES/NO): YES